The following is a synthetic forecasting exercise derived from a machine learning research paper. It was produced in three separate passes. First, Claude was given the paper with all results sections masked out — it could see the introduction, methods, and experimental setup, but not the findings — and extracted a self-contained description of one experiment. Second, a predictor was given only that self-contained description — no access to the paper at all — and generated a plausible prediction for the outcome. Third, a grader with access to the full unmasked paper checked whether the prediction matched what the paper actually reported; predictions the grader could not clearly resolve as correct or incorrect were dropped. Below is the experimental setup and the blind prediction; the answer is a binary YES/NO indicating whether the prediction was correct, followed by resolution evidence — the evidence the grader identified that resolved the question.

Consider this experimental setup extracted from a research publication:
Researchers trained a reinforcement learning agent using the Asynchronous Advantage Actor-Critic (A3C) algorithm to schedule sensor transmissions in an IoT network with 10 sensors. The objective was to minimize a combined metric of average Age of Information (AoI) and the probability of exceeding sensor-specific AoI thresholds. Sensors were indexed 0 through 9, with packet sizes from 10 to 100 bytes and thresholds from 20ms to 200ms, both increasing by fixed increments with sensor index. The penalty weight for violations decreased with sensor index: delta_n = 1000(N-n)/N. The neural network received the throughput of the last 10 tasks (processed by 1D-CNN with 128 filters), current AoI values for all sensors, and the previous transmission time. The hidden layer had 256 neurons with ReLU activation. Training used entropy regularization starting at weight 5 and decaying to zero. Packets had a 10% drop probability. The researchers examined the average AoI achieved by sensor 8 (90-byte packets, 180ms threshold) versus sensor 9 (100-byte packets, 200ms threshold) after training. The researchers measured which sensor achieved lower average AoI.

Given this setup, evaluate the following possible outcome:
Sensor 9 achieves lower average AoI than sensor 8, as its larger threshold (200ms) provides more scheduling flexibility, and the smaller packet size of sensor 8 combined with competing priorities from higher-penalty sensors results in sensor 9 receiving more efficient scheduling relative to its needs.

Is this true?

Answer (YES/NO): YES